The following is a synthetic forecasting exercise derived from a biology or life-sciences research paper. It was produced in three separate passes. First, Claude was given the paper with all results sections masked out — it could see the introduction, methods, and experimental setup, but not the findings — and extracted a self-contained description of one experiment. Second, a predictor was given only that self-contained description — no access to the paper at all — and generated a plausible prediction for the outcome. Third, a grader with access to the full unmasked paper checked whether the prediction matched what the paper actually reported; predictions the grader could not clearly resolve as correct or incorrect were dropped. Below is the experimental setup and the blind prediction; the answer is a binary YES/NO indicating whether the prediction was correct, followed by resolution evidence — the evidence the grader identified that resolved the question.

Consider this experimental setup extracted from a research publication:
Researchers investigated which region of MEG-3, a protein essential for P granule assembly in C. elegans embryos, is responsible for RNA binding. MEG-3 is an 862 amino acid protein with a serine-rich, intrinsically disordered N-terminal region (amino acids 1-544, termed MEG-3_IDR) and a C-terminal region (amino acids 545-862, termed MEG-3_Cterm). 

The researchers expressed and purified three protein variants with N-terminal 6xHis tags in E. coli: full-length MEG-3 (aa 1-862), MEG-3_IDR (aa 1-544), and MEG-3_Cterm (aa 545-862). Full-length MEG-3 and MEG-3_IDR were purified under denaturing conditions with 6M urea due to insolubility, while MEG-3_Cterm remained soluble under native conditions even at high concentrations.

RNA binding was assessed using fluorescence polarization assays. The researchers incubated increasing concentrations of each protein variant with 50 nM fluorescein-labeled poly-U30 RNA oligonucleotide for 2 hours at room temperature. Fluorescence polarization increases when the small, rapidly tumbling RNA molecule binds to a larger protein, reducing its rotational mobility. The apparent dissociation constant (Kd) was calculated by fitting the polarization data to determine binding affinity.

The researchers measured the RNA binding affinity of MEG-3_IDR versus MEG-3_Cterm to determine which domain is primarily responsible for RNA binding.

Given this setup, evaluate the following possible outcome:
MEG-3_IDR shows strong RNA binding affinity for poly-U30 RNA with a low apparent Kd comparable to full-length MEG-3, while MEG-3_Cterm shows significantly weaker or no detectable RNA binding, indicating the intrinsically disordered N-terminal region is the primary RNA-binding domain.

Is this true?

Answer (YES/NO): NO